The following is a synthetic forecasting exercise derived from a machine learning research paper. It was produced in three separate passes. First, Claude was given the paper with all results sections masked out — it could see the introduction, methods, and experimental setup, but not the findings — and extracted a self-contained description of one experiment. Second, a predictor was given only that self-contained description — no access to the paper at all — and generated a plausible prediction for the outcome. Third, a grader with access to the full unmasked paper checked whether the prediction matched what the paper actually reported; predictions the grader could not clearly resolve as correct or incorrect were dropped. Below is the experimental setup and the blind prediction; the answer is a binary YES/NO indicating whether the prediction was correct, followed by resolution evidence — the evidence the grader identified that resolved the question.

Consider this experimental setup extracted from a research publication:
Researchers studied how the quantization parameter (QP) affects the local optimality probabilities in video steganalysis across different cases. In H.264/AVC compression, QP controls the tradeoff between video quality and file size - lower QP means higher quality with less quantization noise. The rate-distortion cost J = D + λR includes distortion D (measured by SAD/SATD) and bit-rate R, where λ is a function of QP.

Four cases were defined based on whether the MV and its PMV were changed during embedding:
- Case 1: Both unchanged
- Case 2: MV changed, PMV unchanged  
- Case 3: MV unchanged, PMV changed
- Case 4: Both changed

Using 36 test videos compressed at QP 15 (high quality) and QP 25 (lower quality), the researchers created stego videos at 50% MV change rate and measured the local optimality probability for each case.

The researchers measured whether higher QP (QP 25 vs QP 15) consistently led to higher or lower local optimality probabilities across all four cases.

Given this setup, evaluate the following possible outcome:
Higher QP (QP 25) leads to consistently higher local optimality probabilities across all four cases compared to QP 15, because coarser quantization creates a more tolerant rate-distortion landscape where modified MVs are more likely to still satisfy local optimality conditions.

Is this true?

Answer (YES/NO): YES